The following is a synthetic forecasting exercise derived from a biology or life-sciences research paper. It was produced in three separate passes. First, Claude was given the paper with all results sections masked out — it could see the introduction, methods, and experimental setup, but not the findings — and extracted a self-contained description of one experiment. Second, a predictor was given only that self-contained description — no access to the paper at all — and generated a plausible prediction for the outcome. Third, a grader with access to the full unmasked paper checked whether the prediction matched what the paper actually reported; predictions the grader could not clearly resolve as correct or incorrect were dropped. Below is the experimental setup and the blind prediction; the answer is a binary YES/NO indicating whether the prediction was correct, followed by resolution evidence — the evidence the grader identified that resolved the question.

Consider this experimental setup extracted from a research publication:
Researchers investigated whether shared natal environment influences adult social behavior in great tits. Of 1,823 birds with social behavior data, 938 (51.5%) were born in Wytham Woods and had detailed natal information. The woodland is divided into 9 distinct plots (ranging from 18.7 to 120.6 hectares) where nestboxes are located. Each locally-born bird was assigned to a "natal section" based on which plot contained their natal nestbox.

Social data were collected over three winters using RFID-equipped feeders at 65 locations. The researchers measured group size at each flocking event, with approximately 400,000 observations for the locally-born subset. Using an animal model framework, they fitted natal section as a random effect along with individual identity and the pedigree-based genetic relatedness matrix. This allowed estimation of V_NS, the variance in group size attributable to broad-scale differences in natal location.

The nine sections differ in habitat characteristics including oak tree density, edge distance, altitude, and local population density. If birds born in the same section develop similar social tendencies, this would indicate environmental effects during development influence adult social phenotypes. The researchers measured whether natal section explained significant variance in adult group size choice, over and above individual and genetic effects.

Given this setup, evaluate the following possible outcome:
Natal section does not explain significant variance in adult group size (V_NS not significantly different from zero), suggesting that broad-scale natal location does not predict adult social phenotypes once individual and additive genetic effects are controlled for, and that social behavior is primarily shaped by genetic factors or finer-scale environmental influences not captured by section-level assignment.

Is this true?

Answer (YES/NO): NO